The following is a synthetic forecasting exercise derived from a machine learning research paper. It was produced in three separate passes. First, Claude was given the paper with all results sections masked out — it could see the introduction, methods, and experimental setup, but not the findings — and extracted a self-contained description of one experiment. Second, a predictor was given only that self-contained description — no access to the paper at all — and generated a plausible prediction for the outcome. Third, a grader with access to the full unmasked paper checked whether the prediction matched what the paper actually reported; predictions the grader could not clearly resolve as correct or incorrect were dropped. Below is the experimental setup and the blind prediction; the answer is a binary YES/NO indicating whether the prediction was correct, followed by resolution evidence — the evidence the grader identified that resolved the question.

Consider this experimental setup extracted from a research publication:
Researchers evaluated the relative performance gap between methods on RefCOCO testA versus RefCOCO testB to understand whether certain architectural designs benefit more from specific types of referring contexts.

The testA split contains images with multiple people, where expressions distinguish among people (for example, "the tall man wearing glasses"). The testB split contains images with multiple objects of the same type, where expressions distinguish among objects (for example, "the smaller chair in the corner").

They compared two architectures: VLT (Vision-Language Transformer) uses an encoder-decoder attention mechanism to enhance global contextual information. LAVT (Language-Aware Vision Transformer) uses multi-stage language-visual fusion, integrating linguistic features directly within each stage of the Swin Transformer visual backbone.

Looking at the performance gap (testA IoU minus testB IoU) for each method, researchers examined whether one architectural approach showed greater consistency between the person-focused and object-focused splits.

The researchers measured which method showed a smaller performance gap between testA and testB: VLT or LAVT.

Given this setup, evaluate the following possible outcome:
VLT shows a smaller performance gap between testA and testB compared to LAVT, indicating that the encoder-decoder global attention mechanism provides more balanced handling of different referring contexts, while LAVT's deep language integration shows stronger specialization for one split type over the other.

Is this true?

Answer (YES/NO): YES